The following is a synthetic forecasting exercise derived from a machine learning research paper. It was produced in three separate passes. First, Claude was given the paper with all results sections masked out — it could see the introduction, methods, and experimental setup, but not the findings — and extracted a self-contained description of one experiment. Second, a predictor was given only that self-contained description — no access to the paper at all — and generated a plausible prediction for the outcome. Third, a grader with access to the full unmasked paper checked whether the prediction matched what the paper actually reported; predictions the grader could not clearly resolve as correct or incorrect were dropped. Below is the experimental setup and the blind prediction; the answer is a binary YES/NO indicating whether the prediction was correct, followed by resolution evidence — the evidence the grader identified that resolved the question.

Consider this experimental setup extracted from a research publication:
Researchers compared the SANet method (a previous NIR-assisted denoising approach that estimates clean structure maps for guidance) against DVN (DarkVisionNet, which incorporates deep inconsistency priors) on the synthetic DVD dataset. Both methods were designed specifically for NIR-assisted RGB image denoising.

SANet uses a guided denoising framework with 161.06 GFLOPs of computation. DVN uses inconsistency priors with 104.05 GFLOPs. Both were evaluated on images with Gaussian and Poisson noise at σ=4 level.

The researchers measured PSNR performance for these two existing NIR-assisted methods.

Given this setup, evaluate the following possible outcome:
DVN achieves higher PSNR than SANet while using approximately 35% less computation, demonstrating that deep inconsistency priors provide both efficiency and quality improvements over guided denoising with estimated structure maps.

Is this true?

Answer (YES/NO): YES